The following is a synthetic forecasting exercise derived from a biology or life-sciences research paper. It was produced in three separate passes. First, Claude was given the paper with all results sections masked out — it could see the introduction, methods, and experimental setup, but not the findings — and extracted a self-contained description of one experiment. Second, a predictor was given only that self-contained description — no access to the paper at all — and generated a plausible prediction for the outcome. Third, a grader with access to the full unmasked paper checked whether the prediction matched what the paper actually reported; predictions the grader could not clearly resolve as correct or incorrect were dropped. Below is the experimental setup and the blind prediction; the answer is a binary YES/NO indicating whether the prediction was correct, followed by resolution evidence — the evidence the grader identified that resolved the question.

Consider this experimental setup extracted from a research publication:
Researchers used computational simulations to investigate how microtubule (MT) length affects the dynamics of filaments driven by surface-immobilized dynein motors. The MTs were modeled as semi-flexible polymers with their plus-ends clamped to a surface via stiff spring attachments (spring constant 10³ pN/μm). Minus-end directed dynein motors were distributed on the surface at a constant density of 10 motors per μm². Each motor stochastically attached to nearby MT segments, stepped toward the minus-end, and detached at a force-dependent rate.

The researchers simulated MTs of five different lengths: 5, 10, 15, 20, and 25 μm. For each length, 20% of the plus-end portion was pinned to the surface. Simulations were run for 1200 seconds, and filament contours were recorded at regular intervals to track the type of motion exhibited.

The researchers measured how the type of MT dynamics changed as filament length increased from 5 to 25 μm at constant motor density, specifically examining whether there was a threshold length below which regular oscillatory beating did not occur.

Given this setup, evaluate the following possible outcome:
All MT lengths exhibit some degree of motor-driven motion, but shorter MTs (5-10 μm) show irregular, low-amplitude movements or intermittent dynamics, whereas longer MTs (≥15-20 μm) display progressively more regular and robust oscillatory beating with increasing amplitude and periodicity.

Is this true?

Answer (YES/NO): NO